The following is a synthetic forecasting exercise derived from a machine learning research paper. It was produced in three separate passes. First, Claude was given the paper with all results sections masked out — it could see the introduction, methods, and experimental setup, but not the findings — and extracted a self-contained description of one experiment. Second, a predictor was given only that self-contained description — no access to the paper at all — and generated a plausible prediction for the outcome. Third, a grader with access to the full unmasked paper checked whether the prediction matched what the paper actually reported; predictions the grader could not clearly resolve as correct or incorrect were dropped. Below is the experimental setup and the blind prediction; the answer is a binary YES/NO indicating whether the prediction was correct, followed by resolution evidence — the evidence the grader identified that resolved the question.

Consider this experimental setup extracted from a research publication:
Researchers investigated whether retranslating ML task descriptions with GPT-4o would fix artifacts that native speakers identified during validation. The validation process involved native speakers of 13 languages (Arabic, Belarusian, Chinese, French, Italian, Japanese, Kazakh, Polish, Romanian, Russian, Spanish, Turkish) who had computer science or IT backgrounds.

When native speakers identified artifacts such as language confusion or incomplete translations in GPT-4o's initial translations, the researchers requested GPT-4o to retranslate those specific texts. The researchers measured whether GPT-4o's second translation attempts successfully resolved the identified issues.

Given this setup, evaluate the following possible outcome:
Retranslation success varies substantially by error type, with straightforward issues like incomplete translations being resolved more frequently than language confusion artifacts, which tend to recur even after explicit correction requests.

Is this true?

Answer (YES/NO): NO